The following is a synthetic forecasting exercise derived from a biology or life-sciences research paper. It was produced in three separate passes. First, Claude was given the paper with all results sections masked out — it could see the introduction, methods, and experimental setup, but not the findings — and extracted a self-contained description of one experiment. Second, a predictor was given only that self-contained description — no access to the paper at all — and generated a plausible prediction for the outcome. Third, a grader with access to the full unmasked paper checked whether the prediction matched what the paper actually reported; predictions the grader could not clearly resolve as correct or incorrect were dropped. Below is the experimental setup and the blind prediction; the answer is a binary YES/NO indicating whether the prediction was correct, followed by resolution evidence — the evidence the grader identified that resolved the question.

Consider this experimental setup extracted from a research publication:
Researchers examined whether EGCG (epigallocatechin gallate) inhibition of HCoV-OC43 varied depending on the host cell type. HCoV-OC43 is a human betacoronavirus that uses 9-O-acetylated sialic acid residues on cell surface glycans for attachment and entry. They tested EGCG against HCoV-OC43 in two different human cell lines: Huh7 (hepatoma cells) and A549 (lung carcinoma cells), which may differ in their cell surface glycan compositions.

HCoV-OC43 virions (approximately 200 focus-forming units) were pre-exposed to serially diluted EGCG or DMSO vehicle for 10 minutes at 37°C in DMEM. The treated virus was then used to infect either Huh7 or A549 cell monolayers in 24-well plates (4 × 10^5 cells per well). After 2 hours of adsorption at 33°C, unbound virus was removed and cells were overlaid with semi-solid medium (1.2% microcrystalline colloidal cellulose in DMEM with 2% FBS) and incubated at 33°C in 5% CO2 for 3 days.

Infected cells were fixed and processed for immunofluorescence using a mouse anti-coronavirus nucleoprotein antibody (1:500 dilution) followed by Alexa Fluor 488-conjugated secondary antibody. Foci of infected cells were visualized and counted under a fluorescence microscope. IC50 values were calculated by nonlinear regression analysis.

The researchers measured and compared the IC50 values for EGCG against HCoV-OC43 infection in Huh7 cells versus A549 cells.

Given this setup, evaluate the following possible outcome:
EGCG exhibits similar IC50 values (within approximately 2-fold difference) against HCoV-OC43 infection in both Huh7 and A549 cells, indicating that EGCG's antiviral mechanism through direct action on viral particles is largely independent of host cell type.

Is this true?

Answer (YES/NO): YES